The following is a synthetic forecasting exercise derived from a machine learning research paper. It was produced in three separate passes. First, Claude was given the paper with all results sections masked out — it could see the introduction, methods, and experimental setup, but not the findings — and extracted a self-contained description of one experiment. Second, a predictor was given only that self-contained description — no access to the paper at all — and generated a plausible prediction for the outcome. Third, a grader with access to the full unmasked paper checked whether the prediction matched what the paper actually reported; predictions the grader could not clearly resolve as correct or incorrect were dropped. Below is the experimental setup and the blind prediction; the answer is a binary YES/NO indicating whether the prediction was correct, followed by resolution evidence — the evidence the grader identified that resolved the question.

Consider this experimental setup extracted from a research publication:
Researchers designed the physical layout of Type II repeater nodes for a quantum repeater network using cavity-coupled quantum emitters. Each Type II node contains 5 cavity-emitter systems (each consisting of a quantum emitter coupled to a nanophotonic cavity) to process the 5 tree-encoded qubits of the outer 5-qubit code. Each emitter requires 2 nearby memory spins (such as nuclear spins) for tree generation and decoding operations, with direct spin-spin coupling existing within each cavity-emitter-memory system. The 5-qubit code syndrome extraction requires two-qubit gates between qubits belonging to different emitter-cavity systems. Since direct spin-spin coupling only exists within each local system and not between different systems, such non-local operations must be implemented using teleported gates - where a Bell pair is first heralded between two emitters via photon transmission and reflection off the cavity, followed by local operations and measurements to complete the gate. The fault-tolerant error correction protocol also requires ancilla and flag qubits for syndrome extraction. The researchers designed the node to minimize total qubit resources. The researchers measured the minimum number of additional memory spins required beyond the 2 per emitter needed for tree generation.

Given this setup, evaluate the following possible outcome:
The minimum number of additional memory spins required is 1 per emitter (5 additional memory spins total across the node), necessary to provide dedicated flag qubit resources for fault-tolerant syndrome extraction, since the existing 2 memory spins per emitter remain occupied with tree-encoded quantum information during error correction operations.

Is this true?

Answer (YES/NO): NO